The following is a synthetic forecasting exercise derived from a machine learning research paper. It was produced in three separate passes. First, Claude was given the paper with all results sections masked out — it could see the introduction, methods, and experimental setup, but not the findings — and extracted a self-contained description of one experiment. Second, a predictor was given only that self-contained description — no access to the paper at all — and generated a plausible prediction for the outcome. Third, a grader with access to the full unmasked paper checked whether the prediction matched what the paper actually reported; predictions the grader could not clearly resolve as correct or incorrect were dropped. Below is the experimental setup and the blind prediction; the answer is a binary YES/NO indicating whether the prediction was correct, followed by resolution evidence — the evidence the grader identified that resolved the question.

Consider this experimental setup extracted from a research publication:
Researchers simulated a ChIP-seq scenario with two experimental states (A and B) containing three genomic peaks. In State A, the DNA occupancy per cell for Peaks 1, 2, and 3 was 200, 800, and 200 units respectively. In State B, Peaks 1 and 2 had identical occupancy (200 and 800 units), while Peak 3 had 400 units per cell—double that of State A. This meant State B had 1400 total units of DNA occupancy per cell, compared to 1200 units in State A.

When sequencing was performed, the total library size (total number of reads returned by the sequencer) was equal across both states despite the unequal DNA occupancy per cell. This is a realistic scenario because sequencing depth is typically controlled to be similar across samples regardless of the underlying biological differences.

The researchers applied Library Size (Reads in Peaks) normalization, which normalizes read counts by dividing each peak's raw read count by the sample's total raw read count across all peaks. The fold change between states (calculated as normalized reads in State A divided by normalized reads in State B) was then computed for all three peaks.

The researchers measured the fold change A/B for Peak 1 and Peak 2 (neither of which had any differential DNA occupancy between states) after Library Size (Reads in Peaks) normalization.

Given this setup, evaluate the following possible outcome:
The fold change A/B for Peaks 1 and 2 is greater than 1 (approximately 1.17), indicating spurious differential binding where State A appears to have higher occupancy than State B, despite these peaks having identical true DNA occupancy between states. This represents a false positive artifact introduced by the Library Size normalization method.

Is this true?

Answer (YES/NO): YES